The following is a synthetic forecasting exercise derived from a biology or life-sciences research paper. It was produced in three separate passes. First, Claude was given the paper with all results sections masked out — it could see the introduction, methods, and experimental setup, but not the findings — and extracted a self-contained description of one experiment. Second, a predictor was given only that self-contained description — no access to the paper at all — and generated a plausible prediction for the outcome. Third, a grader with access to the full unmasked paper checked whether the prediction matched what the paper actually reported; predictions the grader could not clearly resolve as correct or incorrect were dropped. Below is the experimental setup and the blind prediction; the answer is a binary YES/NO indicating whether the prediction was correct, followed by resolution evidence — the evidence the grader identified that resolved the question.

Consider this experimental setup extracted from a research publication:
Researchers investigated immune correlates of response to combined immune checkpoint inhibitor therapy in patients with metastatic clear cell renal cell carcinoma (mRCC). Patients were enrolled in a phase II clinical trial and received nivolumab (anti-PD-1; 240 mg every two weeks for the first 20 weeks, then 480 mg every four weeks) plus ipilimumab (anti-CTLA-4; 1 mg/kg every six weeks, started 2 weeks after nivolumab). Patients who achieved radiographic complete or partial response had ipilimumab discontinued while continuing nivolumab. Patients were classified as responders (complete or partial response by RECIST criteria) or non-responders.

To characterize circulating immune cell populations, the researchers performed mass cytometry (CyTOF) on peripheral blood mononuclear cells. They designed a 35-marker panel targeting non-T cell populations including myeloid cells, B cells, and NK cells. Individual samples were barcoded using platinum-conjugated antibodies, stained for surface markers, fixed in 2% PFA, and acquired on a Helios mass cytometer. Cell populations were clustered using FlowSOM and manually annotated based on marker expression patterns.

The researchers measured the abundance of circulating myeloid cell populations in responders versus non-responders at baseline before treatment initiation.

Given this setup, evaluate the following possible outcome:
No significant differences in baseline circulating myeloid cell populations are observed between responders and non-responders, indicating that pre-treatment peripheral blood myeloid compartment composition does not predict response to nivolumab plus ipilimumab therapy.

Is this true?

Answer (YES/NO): YES